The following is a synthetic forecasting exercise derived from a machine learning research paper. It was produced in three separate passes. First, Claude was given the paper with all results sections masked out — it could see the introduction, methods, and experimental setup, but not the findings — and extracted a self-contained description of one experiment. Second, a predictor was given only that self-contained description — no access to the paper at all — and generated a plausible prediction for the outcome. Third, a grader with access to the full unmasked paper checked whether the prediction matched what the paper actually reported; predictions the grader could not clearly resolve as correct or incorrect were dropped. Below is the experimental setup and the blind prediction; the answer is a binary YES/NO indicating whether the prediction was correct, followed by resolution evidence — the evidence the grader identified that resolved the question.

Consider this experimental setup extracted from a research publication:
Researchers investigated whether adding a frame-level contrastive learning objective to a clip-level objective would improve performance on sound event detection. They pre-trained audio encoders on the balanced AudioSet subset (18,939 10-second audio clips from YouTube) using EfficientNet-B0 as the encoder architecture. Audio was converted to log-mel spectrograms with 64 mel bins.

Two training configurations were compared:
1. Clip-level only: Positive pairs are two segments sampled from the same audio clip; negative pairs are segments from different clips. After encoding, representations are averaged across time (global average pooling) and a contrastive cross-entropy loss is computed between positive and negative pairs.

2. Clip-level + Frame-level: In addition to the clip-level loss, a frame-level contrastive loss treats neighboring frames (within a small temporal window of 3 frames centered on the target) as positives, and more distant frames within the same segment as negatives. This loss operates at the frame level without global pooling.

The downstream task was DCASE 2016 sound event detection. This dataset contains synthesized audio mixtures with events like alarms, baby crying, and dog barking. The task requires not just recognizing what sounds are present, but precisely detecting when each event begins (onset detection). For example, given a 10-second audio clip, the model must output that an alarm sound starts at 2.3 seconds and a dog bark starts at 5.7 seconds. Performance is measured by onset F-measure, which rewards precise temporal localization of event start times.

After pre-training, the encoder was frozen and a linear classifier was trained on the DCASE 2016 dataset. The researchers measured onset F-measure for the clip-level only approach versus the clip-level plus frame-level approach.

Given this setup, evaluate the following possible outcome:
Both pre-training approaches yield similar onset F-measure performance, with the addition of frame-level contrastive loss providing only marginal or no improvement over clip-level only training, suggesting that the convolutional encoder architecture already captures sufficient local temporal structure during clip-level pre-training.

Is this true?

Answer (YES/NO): NO